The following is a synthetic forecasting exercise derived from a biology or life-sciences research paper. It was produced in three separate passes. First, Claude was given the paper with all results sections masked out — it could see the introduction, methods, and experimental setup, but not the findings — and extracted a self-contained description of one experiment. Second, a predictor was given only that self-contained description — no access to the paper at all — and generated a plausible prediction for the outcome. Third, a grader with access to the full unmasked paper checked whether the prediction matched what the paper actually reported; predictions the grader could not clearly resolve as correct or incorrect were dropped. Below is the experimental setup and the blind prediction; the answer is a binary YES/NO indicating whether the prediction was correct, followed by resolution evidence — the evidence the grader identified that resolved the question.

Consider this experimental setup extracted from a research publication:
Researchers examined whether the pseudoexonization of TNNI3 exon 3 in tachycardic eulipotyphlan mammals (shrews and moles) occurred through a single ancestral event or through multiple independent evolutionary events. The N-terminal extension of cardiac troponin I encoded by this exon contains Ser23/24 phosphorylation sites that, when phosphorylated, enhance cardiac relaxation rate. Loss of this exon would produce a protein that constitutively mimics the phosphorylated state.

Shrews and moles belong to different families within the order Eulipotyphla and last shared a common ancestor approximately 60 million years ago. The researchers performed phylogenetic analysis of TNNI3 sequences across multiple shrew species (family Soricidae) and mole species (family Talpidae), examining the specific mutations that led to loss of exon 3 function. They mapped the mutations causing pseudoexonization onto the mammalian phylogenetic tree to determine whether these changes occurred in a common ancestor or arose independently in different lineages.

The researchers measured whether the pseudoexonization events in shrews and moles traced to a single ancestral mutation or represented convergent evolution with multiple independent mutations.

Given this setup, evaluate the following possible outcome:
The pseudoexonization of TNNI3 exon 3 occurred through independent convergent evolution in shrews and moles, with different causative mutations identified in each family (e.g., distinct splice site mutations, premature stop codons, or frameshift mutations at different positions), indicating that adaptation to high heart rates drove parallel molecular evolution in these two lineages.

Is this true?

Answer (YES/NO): YES